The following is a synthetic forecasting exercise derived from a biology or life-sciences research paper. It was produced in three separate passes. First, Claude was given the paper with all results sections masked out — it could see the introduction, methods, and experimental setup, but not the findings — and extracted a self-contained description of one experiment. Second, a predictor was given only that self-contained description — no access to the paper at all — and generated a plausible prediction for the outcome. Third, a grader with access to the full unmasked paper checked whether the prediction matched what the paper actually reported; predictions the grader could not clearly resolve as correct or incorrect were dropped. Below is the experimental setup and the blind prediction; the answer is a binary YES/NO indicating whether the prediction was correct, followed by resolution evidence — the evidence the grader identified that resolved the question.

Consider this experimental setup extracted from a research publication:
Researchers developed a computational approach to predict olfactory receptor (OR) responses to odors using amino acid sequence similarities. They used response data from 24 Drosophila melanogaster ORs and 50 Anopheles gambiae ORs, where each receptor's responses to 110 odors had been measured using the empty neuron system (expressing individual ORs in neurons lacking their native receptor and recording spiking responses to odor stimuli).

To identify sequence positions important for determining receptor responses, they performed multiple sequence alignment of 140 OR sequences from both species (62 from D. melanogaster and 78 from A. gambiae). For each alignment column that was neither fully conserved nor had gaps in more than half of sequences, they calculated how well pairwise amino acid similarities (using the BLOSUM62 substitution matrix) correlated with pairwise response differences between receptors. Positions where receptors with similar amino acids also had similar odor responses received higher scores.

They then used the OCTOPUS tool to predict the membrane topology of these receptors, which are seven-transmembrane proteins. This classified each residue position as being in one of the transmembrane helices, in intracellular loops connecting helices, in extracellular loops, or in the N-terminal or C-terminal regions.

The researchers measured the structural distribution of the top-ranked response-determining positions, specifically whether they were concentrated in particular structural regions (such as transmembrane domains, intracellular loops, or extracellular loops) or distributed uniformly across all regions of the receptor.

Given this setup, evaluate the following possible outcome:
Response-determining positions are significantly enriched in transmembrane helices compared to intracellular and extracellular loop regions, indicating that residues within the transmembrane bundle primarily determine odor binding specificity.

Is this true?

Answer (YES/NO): NO